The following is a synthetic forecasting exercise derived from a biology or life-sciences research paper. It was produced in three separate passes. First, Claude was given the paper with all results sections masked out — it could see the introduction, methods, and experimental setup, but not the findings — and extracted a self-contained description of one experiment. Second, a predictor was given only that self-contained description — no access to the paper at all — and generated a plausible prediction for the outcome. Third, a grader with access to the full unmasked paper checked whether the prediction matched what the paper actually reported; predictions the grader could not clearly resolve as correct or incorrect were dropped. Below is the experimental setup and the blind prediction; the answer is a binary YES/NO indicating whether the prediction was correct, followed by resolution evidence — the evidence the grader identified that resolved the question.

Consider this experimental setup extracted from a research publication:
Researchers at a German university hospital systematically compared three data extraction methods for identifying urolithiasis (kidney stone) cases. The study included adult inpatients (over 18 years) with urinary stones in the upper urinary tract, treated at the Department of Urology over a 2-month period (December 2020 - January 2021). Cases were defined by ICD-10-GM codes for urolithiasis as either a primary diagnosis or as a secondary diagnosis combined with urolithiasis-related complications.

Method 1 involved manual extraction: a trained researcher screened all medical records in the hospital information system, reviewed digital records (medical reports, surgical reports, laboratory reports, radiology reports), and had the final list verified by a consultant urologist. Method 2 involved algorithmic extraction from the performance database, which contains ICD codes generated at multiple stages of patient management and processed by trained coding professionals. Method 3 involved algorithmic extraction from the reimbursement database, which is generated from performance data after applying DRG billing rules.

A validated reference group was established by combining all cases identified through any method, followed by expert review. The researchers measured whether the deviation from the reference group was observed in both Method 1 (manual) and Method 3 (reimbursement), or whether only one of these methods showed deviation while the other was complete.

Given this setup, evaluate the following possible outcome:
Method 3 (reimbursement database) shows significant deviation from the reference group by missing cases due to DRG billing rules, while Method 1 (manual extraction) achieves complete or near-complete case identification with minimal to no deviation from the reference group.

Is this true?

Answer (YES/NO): NO